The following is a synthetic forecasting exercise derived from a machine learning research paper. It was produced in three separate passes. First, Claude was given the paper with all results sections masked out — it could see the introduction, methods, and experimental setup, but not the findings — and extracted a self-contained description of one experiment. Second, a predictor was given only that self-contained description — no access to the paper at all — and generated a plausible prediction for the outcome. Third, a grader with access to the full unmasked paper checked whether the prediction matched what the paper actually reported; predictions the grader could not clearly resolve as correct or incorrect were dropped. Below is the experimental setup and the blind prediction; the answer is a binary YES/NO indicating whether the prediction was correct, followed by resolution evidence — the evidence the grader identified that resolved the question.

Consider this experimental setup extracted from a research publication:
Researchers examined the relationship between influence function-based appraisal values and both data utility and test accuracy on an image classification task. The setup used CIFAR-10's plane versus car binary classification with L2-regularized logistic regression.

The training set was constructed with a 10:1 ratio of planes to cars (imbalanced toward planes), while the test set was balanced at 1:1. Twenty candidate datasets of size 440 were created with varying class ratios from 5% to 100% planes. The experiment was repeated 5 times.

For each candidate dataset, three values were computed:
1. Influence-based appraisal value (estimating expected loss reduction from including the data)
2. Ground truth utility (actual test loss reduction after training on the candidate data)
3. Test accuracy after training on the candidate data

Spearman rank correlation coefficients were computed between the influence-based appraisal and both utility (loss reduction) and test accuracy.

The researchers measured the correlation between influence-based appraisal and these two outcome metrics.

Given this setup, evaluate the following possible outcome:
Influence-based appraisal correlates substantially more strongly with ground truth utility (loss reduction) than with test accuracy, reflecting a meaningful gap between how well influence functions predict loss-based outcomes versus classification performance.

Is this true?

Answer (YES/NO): NO